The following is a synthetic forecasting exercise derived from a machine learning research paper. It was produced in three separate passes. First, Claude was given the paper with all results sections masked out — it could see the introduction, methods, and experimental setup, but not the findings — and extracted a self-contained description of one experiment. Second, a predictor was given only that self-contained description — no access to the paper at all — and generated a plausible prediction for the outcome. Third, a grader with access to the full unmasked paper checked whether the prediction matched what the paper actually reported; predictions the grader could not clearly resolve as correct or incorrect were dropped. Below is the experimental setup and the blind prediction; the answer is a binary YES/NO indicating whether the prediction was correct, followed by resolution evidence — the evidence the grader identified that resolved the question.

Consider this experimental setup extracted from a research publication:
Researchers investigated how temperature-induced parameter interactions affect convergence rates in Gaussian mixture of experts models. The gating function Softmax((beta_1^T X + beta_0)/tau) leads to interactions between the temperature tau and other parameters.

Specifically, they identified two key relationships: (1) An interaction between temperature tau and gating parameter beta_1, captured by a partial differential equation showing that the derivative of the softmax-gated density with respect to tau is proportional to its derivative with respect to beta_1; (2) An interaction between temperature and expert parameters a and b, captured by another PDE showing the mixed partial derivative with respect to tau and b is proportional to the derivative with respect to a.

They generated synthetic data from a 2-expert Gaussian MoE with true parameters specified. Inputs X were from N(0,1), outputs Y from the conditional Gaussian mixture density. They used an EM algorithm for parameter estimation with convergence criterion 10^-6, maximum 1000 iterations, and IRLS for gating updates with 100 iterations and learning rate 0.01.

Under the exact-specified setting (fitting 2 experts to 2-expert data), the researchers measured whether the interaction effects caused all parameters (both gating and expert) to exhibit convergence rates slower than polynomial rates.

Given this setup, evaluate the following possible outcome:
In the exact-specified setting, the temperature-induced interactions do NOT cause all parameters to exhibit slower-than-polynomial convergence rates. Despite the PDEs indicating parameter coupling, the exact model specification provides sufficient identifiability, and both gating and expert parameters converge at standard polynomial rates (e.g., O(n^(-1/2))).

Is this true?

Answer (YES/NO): NO